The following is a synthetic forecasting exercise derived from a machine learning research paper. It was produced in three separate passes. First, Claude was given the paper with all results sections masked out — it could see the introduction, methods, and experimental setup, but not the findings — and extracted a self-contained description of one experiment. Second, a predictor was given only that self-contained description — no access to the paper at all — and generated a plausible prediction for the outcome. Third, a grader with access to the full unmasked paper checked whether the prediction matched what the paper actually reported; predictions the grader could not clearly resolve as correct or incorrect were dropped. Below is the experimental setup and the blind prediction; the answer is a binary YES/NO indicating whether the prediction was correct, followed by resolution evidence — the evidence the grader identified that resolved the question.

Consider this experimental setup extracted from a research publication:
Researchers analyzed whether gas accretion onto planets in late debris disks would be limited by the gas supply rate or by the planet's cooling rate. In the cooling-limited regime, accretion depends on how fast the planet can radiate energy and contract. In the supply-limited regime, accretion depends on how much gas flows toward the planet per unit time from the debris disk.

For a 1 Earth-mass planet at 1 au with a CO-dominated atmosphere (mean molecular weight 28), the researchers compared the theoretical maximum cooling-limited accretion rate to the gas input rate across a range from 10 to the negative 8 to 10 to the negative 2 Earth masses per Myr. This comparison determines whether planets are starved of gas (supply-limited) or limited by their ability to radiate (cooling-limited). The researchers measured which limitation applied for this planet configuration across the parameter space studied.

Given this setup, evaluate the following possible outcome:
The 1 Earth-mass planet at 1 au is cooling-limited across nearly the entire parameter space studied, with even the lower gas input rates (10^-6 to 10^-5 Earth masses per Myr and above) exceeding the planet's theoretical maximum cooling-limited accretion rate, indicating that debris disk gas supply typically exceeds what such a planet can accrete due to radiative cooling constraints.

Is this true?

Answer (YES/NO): NO